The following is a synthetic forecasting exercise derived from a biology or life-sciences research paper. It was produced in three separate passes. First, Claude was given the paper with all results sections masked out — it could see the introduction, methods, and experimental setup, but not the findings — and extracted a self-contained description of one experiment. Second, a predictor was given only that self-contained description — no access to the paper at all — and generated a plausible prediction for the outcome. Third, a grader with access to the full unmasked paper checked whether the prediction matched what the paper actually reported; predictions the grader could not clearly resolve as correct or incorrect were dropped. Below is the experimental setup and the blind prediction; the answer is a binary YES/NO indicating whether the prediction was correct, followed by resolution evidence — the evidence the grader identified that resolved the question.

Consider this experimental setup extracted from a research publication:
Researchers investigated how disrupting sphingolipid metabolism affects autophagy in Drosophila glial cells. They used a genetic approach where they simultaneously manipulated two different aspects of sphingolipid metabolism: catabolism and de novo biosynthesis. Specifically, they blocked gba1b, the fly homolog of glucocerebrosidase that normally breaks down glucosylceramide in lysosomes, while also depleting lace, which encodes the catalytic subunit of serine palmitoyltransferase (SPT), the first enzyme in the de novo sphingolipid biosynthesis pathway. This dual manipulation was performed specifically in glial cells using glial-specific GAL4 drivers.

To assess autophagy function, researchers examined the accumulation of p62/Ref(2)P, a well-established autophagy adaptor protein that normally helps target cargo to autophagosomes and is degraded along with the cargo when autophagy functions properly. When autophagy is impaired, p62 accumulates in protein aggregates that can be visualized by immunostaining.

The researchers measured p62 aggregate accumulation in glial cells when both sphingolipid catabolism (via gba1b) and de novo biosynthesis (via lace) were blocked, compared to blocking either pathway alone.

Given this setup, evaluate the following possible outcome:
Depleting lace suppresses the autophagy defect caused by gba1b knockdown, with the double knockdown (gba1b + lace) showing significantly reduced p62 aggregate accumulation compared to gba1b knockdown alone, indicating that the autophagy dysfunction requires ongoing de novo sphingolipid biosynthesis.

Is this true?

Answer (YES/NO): NO